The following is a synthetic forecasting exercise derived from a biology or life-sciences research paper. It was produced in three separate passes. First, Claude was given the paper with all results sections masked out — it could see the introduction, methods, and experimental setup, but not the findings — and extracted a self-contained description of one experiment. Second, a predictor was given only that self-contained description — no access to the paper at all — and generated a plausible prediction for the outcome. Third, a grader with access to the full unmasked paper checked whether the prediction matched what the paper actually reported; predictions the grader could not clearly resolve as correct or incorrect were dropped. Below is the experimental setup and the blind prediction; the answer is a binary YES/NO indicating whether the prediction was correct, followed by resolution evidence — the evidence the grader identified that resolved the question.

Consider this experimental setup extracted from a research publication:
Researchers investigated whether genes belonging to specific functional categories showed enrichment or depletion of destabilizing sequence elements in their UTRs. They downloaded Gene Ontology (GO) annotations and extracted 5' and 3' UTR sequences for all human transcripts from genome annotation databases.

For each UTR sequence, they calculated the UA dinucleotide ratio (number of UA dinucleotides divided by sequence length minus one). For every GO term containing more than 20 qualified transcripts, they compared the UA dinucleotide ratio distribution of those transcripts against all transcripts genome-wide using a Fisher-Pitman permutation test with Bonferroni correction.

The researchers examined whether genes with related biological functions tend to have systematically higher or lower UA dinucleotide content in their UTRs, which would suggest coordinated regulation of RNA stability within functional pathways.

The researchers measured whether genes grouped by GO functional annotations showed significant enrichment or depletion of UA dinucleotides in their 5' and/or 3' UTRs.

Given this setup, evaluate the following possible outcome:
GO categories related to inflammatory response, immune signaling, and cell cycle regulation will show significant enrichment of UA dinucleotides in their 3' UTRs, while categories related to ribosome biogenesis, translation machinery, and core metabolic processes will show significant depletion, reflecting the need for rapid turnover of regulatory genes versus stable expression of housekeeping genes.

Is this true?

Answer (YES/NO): NO